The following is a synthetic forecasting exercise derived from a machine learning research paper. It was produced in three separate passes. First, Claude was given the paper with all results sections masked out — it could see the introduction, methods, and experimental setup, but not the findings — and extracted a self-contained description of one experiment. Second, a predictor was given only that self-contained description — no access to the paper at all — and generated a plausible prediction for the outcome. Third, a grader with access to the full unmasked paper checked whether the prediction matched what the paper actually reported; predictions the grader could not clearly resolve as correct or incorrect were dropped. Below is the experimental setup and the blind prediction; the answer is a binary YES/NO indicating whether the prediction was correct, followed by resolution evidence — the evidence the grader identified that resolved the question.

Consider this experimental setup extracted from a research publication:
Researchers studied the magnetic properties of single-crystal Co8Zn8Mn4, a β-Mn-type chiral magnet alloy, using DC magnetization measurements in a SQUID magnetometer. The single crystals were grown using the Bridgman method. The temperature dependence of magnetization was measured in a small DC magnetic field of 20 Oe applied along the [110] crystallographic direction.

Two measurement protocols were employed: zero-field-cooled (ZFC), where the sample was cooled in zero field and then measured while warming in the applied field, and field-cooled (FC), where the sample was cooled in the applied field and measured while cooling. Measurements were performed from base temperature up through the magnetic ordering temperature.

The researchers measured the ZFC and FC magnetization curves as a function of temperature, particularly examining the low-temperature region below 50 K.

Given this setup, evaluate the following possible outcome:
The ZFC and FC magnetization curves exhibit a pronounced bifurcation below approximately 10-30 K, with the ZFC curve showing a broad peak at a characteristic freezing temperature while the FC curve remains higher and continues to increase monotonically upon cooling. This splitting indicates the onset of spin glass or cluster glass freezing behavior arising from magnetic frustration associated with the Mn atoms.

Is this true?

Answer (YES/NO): NO